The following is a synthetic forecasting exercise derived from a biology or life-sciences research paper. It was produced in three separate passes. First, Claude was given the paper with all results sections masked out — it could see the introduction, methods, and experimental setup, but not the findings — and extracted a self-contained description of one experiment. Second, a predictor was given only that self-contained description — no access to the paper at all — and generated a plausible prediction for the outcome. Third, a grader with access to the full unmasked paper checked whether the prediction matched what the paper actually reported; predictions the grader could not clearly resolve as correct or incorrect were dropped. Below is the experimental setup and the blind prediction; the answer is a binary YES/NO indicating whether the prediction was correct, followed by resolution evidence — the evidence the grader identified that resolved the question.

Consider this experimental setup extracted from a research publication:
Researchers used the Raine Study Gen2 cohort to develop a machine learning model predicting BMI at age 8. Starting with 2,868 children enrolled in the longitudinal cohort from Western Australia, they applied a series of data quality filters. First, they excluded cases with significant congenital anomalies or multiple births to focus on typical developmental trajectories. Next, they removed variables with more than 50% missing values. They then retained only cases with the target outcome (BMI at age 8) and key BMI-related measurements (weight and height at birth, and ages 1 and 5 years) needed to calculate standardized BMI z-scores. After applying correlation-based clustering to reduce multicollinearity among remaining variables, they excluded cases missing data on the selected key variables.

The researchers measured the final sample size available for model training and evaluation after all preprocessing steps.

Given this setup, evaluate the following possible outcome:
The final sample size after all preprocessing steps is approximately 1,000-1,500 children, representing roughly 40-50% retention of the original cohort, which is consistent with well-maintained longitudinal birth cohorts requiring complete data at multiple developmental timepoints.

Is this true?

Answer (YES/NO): NO